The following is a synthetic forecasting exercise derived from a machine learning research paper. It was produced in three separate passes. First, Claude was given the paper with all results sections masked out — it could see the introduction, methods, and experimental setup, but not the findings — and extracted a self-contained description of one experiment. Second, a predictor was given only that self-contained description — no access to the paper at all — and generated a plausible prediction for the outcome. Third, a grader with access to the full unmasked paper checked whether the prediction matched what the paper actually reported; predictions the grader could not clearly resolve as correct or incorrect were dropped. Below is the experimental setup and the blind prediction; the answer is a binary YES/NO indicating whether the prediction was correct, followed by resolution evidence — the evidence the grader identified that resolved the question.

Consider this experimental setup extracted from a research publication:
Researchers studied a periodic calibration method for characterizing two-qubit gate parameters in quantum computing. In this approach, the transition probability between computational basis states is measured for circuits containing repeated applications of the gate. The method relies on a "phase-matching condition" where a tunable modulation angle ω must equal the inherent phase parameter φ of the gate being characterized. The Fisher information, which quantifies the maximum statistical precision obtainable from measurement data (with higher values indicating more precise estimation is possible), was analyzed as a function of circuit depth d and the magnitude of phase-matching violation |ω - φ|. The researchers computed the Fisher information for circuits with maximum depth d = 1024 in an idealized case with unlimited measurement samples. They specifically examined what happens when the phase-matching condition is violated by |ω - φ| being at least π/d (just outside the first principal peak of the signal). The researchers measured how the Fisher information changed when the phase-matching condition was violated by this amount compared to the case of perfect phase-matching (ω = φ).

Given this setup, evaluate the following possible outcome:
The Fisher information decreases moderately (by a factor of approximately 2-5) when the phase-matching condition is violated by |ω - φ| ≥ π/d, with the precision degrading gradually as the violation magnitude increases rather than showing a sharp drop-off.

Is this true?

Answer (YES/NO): NO